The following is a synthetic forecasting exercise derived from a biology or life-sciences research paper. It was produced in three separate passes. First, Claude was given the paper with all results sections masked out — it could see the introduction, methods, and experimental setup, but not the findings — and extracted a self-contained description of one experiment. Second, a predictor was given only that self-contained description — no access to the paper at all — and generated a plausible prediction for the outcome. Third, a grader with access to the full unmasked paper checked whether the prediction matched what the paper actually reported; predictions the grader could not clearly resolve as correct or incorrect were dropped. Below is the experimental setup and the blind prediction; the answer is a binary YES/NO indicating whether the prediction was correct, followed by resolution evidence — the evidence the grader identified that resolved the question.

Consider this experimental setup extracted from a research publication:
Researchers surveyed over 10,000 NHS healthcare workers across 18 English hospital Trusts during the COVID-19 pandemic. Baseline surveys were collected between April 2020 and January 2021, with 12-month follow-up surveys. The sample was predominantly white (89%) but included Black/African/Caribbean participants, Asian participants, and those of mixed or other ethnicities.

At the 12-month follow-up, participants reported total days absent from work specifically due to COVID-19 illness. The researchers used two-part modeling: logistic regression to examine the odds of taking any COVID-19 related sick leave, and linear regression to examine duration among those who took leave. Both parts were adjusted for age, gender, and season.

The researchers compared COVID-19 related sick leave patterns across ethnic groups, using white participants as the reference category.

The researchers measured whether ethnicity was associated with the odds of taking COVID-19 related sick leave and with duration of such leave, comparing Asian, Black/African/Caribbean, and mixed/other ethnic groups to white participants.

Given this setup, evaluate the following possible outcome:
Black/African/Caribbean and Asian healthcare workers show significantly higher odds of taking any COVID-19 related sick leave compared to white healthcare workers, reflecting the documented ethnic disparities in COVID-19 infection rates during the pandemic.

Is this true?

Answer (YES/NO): YES